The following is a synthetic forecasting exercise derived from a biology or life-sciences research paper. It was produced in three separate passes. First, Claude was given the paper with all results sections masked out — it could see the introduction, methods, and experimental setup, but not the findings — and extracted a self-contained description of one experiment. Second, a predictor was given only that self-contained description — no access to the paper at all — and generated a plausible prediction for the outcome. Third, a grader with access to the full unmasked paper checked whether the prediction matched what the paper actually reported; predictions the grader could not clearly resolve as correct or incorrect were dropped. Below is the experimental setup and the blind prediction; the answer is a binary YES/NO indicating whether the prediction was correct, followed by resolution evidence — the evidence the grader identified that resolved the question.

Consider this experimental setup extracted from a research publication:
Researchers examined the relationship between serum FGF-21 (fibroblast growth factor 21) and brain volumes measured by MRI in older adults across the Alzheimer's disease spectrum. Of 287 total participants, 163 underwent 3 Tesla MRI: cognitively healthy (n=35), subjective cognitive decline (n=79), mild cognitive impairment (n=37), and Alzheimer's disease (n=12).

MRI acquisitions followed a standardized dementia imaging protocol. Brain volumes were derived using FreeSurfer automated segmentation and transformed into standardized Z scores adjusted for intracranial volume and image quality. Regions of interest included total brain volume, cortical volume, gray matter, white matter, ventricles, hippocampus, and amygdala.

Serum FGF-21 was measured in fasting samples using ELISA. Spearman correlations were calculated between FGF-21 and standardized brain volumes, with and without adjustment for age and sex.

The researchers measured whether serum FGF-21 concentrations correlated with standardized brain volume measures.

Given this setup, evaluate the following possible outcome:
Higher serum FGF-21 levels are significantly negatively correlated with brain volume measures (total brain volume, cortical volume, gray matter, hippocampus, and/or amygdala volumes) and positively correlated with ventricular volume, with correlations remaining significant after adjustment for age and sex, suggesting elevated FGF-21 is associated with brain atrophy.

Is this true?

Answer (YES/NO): NO